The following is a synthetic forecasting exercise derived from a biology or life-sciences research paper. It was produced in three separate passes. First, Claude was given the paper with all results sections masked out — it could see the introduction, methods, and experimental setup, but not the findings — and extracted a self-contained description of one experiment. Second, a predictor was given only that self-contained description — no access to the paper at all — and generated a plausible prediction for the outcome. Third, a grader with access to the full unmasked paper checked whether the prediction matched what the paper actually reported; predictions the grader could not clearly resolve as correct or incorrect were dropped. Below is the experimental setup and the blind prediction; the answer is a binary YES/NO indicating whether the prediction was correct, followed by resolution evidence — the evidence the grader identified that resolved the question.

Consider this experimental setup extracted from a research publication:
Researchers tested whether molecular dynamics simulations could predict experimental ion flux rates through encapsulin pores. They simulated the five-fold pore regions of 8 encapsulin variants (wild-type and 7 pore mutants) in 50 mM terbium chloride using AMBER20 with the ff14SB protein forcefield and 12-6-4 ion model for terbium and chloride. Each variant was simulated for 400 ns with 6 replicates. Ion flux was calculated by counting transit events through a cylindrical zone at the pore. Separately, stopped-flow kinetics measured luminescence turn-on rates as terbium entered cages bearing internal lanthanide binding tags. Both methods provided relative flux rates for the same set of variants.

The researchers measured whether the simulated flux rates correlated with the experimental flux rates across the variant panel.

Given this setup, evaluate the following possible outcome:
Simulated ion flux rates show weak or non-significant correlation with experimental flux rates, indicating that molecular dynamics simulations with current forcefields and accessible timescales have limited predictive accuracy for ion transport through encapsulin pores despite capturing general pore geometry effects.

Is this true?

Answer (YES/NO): NO